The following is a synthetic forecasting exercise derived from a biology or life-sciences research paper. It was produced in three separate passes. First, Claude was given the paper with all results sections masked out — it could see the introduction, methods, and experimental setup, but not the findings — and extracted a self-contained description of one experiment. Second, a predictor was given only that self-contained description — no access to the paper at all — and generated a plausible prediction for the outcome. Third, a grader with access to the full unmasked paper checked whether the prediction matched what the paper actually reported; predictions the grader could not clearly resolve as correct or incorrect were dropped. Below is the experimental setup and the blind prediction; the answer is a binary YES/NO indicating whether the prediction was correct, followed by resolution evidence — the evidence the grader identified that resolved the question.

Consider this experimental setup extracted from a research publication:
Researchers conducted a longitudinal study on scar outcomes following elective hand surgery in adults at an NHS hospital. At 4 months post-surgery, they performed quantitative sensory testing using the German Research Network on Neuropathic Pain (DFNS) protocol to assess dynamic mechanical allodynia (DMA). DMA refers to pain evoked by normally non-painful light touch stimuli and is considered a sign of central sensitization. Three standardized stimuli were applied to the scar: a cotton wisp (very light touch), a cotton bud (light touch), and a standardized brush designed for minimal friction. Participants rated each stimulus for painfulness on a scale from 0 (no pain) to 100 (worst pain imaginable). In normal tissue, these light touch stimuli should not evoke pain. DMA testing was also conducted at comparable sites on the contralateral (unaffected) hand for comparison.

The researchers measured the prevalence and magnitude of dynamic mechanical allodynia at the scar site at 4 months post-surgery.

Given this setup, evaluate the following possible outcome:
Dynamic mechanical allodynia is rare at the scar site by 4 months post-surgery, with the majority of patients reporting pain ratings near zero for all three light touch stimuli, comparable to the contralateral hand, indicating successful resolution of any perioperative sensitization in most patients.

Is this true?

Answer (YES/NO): YES